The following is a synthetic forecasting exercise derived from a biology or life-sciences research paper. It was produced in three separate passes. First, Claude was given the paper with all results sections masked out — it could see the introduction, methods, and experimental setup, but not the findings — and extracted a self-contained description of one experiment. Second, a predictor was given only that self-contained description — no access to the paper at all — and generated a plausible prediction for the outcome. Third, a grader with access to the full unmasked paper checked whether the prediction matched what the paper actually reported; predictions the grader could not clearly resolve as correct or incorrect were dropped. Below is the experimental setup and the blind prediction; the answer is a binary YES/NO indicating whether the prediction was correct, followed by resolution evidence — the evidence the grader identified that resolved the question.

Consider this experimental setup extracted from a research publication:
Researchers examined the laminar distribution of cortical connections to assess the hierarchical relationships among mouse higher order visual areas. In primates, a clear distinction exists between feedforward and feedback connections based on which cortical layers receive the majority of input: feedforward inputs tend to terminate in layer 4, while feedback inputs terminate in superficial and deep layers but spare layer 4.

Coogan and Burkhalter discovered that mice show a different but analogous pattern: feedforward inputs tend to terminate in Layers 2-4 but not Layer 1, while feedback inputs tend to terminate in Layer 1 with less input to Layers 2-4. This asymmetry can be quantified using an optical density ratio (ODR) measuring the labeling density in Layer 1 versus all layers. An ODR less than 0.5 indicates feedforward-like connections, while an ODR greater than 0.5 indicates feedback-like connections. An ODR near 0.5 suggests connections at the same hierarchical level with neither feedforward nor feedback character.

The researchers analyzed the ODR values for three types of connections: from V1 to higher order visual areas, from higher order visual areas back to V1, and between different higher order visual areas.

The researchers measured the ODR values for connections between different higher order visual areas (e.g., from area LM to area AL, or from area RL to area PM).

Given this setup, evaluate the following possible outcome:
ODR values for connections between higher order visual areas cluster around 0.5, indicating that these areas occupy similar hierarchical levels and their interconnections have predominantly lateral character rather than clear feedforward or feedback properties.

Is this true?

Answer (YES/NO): YES